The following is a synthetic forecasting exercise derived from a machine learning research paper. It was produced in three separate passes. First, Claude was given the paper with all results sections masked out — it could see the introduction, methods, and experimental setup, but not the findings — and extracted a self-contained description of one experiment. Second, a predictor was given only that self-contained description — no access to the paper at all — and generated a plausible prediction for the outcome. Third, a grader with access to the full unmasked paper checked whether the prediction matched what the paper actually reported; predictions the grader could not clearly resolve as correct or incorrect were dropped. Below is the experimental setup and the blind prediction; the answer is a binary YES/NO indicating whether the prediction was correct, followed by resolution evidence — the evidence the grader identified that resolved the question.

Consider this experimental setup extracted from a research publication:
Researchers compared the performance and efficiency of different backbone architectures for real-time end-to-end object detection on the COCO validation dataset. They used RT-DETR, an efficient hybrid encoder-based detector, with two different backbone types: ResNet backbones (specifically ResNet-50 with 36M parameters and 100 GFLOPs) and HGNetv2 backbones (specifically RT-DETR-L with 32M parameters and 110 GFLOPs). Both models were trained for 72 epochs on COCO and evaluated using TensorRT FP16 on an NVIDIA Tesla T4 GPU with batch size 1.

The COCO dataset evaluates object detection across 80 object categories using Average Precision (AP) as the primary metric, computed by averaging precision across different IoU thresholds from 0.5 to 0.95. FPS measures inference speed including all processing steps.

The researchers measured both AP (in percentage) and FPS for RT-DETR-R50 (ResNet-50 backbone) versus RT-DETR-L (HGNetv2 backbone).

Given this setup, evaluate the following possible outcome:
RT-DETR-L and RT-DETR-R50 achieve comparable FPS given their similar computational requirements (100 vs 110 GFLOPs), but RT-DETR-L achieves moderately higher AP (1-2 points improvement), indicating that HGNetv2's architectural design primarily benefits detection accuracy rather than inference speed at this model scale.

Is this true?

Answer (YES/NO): NO